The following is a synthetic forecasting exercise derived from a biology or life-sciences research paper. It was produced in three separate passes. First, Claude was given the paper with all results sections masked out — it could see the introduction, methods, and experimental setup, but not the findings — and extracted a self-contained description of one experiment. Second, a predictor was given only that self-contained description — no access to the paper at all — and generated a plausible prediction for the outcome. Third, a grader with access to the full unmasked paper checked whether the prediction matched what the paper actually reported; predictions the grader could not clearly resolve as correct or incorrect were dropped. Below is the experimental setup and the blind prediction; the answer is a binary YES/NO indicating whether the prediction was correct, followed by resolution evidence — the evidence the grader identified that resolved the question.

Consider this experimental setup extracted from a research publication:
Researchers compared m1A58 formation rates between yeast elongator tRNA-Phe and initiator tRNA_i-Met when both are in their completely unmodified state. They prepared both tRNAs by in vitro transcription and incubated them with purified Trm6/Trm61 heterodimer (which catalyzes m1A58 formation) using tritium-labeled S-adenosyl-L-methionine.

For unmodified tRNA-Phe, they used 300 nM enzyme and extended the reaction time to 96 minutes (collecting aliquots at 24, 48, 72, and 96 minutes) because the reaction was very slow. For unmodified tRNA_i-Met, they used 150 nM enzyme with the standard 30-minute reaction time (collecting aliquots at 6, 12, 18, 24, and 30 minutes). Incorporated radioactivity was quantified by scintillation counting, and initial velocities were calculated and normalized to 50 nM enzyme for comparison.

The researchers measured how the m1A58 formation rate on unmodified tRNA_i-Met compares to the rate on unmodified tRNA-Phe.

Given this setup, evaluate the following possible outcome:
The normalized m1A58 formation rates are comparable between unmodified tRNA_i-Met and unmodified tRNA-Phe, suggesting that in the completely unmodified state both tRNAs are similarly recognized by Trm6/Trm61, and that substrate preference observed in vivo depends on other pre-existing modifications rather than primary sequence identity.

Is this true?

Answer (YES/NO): NO